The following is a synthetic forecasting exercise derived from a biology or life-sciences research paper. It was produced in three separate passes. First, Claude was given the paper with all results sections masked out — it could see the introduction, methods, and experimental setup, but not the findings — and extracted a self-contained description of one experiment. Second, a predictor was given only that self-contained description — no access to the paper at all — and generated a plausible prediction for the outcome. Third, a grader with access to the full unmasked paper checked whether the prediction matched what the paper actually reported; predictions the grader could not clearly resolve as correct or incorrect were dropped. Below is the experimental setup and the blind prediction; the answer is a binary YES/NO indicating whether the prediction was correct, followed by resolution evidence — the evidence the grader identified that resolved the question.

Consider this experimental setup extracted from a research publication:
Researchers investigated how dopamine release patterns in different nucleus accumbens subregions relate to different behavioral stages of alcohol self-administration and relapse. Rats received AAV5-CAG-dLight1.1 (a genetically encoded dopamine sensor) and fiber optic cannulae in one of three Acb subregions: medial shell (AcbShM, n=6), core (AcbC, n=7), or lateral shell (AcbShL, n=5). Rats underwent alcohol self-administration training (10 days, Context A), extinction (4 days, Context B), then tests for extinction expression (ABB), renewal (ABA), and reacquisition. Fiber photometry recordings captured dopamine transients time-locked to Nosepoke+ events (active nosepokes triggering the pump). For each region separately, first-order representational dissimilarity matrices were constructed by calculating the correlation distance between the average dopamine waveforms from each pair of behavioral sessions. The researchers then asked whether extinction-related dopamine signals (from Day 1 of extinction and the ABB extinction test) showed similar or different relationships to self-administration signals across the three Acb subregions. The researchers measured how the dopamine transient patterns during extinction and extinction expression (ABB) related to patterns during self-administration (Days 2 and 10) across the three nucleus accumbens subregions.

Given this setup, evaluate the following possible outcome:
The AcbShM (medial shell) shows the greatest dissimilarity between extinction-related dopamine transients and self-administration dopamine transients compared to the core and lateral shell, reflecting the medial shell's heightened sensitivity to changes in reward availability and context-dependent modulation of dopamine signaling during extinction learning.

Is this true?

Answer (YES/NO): NO